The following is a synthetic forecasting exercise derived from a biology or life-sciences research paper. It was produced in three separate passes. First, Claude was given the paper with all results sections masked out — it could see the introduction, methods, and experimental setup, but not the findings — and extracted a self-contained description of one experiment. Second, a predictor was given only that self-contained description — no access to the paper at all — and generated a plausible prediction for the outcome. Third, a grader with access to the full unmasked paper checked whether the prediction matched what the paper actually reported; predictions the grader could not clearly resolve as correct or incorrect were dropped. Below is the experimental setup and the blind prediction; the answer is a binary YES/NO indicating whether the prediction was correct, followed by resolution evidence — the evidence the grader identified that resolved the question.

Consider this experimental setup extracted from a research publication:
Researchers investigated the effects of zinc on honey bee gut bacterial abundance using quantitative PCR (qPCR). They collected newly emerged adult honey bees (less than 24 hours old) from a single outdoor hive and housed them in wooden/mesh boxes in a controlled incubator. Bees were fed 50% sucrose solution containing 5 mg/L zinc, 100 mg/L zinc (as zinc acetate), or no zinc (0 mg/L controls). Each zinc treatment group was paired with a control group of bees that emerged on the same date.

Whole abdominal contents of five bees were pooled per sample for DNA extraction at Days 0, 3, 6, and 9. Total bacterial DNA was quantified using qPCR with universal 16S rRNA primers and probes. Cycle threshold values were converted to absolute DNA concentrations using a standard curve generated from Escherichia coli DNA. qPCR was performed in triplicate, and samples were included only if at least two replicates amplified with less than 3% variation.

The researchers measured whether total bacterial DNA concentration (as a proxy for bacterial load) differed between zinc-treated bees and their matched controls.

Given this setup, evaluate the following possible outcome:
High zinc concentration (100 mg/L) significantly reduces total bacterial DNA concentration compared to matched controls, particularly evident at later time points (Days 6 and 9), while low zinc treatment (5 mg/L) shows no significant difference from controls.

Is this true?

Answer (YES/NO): NO